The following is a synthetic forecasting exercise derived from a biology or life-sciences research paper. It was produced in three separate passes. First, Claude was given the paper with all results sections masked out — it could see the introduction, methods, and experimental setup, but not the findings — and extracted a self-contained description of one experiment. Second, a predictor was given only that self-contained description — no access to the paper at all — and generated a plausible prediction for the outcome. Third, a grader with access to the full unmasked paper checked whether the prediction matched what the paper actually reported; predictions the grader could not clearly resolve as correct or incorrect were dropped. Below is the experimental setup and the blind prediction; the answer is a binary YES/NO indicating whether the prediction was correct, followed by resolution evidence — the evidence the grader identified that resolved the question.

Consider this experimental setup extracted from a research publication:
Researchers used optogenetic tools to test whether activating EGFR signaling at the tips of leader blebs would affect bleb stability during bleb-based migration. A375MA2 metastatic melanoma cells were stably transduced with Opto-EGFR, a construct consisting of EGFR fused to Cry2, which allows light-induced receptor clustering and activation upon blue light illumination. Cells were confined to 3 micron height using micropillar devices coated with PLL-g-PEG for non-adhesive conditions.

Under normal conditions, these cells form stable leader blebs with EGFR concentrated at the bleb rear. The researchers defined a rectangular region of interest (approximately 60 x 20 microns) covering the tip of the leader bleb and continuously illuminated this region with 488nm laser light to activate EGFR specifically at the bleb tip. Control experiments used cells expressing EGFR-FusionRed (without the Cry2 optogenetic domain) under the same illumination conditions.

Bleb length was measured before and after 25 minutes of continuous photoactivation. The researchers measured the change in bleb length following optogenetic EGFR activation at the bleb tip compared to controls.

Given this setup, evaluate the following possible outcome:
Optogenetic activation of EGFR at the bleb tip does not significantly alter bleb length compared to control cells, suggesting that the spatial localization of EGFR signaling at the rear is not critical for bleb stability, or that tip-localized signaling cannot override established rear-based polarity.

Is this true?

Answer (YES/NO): NO